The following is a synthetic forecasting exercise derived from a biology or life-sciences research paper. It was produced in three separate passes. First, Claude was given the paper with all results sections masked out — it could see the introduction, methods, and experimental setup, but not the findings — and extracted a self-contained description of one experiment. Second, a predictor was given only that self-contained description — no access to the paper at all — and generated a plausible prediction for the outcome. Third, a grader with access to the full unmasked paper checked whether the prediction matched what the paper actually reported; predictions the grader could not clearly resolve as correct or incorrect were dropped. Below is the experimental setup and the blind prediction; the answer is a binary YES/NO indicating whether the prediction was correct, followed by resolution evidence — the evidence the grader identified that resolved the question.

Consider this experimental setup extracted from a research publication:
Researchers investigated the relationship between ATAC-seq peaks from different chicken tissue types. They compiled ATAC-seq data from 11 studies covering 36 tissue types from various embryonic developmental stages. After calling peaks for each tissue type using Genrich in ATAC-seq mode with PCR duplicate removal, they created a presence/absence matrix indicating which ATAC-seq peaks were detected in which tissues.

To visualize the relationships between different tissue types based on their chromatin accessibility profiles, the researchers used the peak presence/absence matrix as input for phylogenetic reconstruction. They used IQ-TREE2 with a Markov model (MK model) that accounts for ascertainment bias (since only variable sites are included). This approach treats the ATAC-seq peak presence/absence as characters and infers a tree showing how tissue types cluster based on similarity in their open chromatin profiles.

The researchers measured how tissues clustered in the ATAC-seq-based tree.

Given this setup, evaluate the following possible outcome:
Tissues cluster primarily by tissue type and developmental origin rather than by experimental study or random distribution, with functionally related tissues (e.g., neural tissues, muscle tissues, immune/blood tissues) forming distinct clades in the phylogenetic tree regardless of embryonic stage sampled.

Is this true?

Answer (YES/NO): NO